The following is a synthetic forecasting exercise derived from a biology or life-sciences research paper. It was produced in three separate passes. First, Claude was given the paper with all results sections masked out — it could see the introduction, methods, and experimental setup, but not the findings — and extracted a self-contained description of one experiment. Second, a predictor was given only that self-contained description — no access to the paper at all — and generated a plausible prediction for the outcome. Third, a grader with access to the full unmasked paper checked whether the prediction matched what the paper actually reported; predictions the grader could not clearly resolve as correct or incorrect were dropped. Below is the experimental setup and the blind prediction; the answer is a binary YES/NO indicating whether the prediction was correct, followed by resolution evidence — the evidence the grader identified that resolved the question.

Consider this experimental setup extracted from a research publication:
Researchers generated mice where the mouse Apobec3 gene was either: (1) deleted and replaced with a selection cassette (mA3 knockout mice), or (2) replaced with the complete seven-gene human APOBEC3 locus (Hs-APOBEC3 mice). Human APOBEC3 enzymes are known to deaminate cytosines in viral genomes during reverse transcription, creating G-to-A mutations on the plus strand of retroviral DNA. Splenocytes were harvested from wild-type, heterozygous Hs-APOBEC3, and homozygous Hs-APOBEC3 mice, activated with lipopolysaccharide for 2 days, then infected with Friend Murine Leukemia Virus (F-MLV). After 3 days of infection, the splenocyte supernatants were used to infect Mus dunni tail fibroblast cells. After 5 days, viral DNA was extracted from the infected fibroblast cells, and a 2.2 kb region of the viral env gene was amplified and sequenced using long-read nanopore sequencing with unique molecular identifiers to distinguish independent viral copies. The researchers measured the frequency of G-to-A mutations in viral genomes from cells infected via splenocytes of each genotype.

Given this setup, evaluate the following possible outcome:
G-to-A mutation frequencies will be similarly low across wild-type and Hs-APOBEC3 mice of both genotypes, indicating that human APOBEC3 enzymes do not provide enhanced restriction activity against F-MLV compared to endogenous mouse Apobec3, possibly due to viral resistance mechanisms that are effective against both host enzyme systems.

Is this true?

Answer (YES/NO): NO